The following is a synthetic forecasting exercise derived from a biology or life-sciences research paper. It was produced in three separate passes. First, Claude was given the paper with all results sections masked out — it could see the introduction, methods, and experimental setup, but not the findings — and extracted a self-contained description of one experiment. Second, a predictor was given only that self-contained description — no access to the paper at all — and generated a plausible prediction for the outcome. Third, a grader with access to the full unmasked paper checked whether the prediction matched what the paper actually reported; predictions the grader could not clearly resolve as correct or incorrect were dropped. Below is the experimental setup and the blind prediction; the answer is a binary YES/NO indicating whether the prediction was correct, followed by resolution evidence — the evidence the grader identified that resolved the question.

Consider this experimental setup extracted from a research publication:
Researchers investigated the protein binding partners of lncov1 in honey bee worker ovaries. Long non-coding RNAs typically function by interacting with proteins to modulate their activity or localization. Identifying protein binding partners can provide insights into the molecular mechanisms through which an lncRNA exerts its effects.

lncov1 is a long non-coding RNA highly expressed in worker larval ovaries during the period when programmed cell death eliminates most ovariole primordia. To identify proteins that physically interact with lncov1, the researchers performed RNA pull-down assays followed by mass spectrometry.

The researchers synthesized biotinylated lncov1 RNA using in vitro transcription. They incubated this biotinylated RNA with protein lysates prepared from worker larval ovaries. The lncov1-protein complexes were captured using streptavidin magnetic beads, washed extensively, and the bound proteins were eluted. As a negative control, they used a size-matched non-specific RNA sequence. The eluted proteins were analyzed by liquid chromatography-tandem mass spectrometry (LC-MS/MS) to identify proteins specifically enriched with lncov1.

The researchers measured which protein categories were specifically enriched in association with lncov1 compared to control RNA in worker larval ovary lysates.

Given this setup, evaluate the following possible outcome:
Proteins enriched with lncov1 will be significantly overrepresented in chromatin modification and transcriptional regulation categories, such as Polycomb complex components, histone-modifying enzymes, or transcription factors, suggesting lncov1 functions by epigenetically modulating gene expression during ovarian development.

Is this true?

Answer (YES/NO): NO